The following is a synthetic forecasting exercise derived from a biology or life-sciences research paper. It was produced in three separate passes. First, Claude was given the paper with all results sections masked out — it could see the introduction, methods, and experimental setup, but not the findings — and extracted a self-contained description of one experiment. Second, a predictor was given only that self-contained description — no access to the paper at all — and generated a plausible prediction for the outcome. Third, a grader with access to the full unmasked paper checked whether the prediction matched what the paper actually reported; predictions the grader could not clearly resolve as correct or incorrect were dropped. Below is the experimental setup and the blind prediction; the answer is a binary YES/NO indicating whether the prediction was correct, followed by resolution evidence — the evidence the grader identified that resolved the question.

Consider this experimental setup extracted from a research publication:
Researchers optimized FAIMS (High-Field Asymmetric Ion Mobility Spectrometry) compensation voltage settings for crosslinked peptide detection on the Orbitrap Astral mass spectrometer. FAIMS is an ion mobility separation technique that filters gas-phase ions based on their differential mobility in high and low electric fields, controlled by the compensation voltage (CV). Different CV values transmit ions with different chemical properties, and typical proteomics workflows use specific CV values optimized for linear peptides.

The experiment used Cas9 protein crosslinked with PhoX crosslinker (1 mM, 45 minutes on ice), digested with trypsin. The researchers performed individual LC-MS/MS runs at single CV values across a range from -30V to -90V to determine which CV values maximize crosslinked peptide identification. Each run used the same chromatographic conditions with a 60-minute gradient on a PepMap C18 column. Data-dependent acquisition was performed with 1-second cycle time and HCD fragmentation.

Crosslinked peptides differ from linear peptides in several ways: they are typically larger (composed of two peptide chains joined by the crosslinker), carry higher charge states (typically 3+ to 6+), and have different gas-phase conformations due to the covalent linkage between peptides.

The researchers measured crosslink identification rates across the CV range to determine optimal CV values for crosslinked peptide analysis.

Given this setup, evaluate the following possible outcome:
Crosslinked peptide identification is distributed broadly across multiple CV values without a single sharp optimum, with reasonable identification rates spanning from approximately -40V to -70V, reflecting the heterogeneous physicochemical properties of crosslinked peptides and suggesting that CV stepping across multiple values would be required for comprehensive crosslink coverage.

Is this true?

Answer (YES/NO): NO